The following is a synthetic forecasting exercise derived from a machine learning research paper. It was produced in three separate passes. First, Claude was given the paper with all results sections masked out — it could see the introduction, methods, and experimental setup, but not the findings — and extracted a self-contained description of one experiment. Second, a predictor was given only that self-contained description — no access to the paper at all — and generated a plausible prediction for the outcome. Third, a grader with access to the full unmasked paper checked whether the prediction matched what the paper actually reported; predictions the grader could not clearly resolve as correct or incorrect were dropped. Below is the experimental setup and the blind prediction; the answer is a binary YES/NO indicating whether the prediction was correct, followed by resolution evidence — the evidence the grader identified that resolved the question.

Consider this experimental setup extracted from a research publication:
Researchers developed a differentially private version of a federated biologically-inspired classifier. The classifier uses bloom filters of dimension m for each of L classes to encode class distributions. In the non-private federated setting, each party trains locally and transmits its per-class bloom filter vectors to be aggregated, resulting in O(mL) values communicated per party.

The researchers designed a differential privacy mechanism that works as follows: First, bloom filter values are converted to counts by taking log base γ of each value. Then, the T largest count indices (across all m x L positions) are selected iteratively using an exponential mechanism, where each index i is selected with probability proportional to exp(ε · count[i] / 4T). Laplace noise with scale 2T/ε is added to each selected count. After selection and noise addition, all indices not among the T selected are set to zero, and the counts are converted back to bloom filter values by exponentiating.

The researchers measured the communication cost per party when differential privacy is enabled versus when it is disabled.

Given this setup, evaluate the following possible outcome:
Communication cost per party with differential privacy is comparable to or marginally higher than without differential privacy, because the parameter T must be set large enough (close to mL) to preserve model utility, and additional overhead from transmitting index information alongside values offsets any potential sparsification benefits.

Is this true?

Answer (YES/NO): NO